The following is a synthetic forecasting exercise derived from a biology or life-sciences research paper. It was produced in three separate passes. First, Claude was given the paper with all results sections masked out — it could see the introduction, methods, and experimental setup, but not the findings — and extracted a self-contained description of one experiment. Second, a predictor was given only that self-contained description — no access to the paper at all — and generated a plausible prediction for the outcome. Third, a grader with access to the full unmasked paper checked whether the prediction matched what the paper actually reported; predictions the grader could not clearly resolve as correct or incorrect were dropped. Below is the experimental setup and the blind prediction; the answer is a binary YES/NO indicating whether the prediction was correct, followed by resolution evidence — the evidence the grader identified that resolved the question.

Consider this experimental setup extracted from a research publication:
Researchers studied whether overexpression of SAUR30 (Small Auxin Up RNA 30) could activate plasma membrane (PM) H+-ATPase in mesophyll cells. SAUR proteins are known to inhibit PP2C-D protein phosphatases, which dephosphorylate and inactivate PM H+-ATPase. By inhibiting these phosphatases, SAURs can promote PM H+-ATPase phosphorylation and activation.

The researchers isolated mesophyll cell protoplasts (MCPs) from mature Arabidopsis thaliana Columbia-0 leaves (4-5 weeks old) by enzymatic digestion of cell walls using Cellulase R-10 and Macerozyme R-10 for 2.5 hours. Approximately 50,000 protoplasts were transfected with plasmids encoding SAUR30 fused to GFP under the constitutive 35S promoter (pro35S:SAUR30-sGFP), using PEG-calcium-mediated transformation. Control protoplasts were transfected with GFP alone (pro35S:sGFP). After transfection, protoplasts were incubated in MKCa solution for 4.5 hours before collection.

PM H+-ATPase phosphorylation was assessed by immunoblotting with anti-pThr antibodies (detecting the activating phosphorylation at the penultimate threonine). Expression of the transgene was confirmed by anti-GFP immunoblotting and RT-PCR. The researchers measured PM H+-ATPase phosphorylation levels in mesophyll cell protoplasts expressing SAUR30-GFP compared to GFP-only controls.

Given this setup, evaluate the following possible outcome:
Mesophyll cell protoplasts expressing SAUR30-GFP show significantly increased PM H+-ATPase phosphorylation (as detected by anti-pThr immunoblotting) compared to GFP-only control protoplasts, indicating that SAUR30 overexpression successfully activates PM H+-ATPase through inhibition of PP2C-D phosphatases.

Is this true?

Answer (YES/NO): YES